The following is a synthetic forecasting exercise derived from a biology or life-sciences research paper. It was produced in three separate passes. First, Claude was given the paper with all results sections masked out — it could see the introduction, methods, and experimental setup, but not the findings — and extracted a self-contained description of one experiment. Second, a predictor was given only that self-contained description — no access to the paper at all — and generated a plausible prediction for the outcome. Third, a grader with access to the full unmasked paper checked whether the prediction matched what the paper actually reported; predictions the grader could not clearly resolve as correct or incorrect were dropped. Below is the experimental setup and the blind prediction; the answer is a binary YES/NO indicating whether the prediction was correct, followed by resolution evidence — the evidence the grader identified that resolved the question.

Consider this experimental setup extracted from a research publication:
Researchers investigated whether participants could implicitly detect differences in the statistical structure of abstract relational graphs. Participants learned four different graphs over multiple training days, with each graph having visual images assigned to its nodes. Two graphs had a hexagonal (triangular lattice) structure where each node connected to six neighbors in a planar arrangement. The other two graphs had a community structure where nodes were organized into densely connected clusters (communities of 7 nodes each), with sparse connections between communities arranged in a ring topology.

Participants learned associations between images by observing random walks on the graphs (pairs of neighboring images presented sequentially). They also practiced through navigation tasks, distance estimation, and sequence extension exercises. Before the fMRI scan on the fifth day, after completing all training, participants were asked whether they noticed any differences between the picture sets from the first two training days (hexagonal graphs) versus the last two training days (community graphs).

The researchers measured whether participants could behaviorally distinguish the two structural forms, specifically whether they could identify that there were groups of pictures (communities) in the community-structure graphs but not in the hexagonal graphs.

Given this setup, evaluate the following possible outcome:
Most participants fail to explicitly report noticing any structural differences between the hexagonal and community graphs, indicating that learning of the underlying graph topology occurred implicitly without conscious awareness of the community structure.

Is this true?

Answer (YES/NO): NO